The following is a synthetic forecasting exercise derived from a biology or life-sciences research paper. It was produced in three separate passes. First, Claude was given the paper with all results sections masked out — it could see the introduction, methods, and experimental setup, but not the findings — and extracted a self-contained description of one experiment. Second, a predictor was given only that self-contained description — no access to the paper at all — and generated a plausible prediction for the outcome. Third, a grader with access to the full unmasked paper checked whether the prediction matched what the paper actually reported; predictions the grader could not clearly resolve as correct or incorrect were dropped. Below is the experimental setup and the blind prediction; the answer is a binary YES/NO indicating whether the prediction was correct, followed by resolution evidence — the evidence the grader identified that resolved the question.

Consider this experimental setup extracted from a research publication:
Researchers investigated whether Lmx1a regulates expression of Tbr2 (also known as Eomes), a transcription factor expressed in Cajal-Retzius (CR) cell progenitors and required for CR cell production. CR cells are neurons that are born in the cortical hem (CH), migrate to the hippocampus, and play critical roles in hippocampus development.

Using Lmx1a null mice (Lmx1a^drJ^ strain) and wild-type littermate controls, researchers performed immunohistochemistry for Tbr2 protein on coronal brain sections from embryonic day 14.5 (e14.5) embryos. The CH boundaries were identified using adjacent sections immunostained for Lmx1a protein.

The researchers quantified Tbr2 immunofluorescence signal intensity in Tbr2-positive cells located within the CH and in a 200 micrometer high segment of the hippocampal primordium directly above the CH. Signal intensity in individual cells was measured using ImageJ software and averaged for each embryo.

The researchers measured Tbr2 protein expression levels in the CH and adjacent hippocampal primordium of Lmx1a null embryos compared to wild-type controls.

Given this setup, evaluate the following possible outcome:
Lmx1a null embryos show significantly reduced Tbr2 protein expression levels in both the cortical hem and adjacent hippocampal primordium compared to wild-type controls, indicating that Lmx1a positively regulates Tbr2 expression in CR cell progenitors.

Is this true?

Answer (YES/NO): NO